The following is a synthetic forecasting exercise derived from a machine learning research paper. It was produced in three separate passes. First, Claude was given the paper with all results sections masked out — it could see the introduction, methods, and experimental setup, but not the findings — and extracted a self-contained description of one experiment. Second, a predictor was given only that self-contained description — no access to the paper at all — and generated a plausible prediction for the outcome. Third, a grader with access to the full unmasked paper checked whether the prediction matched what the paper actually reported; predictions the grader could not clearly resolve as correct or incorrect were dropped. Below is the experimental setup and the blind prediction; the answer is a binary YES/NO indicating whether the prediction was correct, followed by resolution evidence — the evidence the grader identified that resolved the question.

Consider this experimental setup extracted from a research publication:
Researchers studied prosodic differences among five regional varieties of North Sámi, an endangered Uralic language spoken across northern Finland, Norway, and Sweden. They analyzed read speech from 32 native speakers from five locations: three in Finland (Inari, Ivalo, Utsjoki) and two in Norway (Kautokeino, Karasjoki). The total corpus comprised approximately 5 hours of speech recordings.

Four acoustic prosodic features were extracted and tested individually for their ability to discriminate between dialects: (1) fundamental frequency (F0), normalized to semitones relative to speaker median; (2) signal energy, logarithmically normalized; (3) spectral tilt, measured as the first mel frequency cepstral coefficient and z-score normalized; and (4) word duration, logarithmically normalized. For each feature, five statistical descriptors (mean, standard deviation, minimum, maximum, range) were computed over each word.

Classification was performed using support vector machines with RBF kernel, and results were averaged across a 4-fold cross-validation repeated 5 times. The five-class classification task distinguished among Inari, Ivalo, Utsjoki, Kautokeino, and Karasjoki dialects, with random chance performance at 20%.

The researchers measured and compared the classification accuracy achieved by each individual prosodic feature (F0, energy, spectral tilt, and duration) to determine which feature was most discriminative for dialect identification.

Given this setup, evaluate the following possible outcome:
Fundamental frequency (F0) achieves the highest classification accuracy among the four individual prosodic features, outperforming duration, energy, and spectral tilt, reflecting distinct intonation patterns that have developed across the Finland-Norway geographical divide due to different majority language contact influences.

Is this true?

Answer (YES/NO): NO